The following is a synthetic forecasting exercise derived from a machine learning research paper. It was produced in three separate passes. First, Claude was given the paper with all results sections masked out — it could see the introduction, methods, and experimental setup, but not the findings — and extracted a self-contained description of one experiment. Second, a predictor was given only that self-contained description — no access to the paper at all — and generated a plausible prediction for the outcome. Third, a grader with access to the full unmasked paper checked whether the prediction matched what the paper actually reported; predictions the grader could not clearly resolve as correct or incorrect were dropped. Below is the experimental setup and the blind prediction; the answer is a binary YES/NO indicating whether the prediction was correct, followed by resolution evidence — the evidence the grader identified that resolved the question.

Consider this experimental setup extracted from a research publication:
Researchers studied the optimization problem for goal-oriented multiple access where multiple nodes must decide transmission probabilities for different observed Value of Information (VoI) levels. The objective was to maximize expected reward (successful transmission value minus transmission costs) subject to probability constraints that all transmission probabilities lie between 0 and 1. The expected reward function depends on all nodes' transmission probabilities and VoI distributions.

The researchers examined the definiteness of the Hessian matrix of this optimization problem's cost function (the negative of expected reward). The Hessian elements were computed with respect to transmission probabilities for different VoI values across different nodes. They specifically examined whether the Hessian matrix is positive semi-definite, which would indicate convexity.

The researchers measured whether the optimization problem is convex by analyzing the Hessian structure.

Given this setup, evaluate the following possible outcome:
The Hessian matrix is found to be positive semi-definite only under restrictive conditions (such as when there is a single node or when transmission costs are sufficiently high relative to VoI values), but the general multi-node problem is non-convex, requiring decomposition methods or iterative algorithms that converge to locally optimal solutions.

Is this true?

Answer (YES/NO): NO